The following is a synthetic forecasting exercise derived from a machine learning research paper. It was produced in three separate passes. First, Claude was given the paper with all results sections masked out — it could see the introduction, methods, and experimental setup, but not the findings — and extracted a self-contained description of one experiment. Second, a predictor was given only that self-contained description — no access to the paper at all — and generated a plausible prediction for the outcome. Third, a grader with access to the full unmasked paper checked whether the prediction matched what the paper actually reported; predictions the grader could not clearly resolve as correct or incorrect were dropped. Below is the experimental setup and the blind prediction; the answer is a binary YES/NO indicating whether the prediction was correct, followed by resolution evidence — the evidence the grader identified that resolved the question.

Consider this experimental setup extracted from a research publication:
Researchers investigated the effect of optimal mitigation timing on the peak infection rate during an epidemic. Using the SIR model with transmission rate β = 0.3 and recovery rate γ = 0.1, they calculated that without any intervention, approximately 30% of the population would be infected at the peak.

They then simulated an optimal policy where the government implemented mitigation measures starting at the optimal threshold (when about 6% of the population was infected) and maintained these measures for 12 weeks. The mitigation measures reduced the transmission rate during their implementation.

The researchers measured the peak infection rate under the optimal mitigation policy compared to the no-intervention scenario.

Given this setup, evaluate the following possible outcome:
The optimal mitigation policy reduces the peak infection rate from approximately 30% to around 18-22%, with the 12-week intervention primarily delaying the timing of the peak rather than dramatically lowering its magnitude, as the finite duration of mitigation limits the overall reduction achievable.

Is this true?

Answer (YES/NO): NO